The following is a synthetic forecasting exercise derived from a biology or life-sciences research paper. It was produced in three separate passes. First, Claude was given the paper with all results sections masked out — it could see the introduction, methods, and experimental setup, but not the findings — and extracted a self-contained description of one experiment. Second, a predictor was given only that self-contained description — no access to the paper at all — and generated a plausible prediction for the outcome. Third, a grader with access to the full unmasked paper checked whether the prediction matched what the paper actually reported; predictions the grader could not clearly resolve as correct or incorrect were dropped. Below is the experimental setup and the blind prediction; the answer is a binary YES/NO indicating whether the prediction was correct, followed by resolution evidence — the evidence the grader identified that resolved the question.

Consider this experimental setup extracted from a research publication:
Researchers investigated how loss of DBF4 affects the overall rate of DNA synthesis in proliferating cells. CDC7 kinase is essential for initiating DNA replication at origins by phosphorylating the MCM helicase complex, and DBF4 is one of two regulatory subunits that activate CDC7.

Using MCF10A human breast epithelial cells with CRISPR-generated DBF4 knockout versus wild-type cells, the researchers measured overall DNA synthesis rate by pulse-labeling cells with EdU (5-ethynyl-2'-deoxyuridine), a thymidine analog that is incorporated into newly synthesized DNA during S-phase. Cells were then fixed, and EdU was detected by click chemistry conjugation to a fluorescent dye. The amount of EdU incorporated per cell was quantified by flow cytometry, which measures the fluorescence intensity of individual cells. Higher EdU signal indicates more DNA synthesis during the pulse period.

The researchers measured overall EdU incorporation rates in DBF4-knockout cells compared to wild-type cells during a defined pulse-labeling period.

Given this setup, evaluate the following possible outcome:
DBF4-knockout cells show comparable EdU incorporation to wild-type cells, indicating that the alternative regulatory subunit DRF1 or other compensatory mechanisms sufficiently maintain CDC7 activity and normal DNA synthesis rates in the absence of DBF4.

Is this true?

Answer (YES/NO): NO